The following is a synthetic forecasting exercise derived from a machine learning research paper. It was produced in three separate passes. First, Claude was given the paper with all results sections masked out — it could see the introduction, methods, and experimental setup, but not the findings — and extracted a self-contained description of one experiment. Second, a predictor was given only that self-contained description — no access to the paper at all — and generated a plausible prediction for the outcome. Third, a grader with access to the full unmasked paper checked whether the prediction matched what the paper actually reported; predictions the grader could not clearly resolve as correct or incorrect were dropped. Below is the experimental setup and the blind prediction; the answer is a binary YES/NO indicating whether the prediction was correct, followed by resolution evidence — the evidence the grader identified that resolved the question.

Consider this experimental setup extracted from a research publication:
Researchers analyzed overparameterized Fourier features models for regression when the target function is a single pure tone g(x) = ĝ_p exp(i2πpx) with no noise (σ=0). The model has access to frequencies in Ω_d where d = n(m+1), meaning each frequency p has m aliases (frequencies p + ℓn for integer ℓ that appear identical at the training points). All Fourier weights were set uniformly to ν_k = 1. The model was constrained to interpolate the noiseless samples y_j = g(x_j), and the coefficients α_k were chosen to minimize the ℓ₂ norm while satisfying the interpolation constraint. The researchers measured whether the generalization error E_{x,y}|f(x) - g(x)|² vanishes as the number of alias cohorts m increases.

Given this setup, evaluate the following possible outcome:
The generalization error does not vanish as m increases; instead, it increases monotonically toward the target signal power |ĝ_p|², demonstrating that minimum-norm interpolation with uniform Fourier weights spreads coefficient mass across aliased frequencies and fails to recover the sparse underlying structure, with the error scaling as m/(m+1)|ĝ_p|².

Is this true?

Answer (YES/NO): YES